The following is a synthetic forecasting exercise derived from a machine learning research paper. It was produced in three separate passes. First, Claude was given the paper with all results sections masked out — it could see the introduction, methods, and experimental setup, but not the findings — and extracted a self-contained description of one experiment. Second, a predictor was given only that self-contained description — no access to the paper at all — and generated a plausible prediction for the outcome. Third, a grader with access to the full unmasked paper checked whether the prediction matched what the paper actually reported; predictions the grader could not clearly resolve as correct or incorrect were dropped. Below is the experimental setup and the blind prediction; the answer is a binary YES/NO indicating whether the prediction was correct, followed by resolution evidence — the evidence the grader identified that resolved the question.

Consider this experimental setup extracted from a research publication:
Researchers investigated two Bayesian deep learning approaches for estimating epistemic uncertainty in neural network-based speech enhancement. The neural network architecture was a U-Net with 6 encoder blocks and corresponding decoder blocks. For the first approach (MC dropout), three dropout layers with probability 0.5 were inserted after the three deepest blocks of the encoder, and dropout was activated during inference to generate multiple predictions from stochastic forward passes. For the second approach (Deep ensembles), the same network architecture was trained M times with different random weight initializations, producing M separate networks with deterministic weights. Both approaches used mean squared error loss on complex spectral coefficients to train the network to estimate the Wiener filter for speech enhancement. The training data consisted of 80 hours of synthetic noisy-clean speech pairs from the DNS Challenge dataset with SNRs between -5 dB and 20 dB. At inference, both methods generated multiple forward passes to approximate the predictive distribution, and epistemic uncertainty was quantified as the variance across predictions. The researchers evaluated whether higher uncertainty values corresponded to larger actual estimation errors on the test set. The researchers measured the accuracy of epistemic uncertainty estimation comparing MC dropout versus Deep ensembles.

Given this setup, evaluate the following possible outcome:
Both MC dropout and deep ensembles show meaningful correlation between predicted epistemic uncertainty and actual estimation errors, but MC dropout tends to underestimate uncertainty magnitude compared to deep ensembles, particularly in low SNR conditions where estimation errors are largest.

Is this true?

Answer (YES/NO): NO